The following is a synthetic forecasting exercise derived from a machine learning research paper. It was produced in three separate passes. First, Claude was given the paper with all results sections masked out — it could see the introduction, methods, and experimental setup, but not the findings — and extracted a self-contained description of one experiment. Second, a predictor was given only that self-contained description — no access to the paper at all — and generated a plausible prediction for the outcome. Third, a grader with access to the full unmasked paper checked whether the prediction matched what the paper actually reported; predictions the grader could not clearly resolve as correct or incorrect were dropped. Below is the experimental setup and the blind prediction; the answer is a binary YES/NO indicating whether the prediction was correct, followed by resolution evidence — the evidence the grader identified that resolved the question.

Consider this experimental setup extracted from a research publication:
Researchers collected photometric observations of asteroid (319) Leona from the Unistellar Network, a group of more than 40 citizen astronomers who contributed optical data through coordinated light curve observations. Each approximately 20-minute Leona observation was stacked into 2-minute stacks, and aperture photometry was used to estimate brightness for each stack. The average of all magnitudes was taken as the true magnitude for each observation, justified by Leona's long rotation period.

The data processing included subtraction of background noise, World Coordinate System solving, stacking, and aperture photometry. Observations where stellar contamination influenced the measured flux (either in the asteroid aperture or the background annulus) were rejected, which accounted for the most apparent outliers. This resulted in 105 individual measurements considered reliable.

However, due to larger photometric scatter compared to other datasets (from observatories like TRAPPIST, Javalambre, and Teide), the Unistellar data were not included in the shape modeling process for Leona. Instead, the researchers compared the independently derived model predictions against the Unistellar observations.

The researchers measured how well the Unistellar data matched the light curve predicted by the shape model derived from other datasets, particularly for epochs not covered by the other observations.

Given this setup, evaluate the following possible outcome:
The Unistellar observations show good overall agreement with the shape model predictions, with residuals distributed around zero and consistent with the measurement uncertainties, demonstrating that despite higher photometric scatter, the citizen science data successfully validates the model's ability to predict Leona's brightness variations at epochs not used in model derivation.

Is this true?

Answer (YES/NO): YES